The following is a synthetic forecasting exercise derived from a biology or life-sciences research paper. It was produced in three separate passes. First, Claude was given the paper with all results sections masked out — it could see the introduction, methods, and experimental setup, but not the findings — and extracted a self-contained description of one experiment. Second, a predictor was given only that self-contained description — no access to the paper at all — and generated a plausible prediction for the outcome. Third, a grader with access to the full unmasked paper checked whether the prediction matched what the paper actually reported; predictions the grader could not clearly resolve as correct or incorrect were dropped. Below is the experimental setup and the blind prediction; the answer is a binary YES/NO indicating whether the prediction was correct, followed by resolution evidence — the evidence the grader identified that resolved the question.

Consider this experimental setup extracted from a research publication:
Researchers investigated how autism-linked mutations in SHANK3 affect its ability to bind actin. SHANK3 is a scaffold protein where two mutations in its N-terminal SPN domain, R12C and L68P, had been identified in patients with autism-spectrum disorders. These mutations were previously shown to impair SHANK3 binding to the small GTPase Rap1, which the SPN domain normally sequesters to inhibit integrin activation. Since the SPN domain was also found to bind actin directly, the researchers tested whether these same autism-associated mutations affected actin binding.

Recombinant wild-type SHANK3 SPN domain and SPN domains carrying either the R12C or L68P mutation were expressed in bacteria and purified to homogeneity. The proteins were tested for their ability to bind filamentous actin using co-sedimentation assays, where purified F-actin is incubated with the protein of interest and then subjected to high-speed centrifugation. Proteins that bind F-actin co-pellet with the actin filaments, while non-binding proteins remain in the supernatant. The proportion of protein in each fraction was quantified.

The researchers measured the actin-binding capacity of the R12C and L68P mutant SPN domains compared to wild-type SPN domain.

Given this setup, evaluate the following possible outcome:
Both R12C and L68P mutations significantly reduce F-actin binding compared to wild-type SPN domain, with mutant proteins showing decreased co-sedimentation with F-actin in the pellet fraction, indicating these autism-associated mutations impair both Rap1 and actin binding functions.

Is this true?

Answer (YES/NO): NO